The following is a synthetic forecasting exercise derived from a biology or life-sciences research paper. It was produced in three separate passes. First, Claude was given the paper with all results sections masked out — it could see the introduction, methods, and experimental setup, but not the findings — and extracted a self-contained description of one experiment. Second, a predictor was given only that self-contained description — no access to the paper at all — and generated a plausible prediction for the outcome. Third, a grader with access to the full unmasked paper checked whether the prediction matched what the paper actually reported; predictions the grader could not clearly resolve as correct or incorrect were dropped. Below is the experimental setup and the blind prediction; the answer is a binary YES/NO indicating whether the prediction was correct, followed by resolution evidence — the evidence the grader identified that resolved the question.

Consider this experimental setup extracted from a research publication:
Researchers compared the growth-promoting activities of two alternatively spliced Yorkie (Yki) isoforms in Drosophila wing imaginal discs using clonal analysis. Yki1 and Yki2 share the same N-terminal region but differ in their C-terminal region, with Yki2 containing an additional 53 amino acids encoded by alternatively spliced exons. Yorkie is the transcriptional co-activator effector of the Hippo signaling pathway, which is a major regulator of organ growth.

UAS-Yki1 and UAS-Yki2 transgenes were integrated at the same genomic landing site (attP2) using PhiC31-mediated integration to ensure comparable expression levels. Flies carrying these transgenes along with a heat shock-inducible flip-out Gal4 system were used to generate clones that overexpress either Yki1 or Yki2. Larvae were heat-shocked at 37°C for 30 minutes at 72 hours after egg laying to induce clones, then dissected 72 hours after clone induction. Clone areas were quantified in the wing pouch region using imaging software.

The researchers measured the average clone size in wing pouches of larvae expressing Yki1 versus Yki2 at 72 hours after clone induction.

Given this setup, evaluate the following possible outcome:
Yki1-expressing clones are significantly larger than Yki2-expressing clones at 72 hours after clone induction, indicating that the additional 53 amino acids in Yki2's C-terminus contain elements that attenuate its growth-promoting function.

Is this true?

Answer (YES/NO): NO